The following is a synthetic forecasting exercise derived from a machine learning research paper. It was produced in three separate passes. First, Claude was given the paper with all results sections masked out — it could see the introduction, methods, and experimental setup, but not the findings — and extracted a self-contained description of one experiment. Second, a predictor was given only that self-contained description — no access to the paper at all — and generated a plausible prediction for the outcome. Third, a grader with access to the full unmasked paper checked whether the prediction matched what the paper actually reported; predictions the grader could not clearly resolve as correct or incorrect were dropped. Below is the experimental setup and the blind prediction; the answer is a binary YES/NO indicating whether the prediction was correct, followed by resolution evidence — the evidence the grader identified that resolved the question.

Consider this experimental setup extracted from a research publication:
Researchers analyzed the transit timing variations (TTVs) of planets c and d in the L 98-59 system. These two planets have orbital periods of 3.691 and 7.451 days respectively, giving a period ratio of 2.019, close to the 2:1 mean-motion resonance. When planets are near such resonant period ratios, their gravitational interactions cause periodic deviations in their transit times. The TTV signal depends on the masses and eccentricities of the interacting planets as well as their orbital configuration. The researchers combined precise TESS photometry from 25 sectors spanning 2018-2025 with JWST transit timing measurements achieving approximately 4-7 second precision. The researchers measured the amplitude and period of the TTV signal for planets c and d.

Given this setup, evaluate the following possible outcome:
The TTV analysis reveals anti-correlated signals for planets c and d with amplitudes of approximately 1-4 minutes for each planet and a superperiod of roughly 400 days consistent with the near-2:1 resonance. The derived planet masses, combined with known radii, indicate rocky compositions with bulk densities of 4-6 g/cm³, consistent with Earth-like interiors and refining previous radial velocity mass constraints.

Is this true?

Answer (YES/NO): NO